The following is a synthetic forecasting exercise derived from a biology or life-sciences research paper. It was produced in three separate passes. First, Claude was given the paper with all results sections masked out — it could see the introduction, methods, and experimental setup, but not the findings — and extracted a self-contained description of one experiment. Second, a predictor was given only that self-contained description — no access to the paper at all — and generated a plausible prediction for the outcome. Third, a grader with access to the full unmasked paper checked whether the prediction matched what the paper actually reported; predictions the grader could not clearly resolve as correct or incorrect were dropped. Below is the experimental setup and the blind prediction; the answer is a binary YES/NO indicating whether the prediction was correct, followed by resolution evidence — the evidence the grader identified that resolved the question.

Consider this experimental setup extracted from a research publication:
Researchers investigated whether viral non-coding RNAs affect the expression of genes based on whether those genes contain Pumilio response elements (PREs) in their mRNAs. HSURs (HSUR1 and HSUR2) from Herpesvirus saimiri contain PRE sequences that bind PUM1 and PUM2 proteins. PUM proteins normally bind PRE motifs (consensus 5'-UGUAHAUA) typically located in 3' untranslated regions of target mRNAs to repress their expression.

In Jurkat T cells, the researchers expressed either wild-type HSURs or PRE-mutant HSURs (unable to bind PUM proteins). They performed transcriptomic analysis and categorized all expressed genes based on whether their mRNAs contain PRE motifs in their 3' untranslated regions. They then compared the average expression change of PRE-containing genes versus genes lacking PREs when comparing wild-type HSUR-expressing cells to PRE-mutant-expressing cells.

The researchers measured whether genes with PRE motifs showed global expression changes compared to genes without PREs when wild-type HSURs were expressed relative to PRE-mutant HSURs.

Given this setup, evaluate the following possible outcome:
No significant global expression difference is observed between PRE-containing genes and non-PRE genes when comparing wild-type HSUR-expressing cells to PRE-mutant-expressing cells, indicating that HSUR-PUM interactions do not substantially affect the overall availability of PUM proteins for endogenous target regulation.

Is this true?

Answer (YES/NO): NO